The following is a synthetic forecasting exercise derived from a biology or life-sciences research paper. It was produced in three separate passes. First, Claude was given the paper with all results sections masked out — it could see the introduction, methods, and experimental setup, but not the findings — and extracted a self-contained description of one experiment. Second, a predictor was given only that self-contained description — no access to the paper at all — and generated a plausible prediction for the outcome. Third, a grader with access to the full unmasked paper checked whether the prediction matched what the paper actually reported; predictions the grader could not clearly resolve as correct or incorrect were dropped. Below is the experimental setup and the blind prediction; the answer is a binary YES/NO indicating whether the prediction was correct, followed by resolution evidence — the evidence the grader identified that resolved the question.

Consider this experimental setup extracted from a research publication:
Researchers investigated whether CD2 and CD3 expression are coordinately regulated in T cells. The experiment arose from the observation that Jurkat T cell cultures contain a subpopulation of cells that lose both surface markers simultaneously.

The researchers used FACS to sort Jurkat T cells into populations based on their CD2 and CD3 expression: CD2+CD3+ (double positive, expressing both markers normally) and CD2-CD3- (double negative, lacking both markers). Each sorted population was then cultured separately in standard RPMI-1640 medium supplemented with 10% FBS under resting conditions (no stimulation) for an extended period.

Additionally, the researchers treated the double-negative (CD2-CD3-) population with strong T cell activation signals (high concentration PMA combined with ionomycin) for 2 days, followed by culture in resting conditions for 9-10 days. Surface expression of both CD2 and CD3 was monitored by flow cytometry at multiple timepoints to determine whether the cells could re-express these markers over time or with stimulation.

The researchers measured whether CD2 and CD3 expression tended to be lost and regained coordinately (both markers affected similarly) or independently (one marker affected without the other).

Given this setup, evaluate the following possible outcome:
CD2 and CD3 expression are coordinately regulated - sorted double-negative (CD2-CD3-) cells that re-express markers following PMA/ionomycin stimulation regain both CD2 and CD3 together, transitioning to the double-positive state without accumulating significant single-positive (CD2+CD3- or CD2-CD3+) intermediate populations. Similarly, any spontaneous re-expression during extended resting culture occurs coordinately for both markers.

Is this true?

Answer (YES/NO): NO